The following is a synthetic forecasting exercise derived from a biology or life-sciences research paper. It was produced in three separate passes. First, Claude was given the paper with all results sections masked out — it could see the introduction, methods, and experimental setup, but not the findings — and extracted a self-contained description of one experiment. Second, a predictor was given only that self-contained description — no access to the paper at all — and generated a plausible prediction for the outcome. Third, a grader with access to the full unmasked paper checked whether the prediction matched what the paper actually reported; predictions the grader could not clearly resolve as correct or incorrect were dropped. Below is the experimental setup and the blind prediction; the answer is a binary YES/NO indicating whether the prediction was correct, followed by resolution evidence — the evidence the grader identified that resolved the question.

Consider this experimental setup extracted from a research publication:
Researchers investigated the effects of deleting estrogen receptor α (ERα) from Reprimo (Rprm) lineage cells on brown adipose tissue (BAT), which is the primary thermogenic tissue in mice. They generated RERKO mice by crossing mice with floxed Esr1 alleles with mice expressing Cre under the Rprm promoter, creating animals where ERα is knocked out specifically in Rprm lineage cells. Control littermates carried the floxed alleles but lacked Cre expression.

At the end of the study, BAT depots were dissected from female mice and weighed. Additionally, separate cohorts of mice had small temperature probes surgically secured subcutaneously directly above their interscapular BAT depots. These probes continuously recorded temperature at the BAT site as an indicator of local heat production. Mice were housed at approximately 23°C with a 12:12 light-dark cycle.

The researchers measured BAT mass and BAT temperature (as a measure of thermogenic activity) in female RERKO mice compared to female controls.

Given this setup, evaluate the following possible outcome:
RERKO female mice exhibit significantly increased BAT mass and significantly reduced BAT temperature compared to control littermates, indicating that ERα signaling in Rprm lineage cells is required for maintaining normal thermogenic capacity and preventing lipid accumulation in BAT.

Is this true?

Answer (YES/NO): NO